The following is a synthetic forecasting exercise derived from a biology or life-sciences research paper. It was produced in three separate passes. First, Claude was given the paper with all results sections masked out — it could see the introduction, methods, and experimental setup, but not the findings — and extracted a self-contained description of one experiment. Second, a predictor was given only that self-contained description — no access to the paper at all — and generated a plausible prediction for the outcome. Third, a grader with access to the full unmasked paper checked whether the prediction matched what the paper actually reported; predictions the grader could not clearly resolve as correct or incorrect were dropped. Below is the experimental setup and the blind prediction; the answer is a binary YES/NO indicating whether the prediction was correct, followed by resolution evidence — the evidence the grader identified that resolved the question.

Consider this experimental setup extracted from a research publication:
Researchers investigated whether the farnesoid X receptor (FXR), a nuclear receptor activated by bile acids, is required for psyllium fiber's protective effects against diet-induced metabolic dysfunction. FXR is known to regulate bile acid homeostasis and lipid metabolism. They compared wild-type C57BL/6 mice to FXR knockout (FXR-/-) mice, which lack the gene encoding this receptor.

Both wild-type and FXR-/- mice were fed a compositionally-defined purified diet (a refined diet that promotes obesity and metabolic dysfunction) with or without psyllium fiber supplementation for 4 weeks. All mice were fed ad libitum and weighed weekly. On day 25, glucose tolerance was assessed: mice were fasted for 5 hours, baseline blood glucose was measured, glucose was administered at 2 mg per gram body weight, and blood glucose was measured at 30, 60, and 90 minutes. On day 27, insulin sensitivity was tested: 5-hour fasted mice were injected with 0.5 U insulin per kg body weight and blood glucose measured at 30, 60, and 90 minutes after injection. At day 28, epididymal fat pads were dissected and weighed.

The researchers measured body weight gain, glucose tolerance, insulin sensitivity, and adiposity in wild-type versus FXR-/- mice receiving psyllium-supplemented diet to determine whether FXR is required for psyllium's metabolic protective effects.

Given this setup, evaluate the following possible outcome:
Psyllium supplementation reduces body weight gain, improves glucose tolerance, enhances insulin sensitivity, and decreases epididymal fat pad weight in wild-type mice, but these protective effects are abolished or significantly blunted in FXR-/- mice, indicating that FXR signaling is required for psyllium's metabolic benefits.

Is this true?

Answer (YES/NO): NO